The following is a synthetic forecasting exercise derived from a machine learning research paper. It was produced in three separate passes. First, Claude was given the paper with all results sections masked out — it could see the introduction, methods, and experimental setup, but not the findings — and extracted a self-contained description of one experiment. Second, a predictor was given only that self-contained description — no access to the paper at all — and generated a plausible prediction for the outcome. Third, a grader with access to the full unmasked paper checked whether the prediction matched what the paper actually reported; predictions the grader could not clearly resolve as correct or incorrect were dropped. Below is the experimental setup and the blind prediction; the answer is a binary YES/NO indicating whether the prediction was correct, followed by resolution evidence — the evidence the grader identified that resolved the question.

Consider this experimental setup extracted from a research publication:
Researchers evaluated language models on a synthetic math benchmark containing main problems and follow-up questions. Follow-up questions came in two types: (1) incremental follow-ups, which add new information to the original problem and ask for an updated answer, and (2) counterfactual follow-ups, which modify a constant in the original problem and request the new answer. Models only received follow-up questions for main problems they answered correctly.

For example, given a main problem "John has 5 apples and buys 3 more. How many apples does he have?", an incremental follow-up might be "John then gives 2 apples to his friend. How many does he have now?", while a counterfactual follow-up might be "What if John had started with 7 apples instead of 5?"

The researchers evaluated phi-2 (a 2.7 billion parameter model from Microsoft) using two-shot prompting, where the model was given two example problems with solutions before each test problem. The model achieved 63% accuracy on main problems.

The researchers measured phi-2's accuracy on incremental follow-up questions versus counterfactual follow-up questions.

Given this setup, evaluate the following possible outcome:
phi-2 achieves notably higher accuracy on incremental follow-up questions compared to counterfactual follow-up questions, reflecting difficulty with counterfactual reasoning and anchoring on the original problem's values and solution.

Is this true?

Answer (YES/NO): NO